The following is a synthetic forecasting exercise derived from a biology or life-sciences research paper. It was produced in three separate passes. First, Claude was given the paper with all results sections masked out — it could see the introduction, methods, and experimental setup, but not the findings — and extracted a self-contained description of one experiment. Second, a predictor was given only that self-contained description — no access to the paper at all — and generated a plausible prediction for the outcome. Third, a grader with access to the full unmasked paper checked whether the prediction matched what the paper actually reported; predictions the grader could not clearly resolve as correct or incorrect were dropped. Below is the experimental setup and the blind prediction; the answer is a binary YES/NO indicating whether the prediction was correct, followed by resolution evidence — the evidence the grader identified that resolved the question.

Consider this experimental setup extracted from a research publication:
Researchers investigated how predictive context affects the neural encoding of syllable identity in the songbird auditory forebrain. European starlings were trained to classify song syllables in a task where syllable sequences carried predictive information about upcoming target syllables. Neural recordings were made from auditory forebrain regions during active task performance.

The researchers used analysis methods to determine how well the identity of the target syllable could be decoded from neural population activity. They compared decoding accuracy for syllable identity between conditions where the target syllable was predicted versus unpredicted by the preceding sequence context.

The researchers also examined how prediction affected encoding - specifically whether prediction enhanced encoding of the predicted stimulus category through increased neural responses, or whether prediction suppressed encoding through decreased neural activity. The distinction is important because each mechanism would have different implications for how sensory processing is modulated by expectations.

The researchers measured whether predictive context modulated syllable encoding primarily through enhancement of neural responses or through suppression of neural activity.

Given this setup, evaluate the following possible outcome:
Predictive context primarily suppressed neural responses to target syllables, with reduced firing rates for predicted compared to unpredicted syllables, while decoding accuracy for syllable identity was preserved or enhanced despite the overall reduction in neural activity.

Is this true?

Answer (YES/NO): YES